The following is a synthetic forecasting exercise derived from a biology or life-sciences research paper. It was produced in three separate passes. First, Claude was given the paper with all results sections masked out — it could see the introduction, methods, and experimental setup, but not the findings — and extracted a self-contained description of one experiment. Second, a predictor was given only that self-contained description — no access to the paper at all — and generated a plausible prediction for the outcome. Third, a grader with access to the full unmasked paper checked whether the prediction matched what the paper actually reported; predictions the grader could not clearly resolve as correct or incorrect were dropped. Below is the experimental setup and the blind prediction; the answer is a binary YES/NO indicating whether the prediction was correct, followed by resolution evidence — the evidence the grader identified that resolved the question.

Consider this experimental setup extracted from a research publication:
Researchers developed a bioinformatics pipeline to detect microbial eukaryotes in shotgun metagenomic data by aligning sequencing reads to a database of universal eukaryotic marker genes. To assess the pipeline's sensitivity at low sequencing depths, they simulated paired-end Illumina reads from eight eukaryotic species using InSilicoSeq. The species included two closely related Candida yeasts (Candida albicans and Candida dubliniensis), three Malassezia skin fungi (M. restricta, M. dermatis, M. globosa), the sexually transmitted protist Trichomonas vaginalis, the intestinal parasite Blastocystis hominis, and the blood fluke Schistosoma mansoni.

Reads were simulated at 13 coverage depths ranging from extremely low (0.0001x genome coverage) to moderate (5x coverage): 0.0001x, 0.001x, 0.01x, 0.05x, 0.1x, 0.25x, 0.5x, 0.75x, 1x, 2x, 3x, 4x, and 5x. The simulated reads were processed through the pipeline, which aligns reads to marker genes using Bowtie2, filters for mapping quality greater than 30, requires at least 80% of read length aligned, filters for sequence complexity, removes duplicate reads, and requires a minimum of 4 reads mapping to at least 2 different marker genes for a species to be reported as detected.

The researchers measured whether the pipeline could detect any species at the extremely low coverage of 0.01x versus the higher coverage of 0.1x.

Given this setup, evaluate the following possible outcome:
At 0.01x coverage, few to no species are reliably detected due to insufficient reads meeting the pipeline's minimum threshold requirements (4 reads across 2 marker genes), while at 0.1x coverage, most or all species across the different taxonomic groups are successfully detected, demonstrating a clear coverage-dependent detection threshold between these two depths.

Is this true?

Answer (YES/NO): NO